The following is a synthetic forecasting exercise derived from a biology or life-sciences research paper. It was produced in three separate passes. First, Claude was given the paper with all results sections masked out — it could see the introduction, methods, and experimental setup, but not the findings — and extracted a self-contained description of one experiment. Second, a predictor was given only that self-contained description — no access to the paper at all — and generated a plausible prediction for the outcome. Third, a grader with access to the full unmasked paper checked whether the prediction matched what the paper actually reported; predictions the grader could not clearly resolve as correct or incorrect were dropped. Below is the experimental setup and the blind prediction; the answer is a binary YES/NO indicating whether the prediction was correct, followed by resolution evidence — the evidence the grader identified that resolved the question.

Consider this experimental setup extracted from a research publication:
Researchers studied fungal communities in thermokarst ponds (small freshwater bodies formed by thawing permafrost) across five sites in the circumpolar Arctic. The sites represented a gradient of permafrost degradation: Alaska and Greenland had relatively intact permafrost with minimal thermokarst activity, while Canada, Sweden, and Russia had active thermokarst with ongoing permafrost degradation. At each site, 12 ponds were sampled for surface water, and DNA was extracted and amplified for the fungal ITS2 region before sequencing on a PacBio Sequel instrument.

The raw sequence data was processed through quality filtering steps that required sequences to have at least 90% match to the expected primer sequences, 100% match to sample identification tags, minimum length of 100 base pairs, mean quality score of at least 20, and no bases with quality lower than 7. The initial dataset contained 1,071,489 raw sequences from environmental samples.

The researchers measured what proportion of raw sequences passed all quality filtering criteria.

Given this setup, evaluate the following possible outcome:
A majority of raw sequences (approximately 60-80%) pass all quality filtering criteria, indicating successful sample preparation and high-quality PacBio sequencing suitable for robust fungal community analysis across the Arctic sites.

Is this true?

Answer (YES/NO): NO